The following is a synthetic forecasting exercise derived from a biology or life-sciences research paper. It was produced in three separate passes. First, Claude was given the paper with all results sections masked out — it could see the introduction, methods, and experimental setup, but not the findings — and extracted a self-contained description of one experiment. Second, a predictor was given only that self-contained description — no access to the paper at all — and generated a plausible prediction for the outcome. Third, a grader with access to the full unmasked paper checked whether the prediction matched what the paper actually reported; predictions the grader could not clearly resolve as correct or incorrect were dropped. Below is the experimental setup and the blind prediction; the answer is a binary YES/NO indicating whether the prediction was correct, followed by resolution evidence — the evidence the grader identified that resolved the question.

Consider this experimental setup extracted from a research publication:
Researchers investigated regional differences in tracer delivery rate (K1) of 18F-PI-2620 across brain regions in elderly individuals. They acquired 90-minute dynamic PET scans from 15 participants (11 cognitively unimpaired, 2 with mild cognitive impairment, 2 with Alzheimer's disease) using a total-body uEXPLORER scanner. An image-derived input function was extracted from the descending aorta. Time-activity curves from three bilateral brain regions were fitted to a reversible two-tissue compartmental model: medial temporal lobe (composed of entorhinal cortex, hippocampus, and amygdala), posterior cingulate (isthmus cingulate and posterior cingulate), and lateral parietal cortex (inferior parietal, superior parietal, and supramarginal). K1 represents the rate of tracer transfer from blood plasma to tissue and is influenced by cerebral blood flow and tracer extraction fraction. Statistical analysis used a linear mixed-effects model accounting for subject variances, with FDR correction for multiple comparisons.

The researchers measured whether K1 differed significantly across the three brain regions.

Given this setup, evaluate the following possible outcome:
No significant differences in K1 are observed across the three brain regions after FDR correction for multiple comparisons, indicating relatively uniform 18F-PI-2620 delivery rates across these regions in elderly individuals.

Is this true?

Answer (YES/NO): NO